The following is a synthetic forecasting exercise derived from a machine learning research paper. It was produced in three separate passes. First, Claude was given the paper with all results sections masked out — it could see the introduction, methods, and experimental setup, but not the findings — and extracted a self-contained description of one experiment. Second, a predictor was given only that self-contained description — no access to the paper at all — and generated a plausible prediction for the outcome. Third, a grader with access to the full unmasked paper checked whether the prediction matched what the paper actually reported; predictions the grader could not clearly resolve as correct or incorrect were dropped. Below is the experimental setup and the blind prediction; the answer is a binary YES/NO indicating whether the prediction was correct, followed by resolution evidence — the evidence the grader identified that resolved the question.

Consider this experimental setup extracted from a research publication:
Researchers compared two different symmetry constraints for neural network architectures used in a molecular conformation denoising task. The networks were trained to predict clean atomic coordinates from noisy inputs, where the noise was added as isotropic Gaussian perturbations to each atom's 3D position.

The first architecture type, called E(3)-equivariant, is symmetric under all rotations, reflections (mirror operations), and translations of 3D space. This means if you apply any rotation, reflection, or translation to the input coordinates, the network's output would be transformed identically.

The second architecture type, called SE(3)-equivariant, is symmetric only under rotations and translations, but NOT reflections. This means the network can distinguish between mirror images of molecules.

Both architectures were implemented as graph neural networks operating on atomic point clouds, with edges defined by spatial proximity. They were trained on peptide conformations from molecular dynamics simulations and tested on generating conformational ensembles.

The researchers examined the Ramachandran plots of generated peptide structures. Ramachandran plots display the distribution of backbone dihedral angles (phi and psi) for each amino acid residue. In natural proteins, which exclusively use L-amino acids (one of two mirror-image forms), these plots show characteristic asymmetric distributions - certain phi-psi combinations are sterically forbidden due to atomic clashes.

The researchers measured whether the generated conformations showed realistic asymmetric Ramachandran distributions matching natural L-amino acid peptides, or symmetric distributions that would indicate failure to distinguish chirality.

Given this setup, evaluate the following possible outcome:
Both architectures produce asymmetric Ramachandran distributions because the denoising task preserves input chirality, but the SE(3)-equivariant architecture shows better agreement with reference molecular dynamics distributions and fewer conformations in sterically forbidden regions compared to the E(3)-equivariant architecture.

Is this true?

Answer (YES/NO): NO